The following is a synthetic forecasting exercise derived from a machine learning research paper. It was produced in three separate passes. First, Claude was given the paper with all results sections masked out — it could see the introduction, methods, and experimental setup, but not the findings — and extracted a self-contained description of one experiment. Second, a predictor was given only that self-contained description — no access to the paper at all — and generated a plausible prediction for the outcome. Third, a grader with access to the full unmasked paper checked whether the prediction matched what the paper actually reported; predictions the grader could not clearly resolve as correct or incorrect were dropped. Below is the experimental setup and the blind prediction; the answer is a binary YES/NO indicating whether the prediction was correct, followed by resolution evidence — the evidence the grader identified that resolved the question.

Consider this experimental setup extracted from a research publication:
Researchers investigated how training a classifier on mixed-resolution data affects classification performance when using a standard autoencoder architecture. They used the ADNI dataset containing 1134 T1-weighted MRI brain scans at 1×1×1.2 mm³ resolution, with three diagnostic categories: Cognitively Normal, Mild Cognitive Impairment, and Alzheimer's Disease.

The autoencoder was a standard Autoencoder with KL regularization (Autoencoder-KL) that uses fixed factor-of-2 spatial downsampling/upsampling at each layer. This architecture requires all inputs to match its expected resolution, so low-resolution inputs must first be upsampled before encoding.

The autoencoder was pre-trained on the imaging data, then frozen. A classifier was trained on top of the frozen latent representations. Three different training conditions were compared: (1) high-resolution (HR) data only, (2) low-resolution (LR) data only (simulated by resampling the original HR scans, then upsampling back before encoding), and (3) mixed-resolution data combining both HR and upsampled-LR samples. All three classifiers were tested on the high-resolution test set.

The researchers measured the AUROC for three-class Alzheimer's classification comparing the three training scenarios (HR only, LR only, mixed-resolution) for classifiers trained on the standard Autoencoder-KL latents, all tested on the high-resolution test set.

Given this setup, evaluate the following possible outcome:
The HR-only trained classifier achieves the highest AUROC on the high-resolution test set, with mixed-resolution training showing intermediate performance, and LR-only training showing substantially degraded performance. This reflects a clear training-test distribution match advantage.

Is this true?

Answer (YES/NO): NO